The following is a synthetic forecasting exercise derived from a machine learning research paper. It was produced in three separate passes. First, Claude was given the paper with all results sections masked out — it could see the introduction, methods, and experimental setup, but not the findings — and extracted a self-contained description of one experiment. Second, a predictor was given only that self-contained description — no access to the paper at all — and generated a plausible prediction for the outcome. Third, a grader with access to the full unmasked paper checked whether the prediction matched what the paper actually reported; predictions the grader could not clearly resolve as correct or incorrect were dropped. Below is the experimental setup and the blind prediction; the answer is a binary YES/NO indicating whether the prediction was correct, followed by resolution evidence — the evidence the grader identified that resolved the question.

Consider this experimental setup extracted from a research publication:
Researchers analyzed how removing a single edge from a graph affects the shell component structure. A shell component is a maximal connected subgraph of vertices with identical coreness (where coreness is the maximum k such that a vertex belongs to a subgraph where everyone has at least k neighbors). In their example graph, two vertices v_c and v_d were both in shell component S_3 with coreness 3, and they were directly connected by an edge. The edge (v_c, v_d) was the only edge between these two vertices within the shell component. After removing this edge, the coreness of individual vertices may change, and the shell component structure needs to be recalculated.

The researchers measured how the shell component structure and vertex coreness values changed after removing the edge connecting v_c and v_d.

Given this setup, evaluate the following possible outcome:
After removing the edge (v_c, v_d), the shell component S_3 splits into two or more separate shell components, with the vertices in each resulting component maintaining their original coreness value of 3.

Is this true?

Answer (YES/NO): NO